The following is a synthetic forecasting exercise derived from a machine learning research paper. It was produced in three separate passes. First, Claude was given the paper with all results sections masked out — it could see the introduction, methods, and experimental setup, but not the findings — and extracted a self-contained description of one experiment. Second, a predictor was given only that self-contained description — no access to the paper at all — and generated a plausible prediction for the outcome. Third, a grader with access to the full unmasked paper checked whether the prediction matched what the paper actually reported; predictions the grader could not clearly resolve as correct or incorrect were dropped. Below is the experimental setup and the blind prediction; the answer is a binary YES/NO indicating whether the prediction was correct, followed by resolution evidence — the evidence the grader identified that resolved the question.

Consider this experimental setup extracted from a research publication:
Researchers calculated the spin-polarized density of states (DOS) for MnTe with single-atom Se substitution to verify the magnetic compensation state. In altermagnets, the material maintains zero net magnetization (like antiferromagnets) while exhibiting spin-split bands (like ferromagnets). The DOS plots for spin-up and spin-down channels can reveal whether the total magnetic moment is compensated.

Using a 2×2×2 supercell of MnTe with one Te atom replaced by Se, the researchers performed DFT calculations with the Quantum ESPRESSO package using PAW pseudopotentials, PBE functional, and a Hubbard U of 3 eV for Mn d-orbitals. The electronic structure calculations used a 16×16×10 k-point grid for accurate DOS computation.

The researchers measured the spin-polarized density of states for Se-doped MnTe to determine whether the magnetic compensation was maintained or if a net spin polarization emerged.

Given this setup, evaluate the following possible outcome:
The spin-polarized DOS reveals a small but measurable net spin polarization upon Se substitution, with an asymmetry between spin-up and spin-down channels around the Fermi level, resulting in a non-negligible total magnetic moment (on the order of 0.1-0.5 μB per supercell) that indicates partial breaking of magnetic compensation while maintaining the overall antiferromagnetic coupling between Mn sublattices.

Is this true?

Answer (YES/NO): NO